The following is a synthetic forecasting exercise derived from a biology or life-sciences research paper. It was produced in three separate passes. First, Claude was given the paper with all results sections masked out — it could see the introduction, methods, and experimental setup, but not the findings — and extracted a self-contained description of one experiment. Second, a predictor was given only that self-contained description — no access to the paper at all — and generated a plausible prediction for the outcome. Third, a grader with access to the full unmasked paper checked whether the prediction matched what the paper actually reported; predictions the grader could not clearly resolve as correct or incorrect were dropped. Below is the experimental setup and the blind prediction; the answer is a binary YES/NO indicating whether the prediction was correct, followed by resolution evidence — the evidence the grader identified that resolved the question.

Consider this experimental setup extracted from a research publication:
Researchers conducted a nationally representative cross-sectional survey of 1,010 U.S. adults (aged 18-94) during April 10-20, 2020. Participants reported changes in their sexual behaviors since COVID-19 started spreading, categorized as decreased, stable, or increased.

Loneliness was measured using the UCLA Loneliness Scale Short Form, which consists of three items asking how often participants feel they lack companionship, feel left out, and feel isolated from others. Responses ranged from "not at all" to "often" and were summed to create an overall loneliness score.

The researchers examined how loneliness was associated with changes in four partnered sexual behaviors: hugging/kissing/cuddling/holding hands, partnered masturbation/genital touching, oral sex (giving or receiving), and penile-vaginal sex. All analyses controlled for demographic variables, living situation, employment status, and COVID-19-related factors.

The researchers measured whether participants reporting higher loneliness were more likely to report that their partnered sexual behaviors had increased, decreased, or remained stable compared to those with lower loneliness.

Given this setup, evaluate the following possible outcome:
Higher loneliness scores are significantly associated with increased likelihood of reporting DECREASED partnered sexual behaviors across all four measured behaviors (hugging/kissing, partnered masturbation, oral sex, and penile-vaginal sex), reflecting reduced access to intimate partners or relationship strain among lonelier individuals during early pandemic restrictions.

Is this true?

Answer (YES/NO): YES